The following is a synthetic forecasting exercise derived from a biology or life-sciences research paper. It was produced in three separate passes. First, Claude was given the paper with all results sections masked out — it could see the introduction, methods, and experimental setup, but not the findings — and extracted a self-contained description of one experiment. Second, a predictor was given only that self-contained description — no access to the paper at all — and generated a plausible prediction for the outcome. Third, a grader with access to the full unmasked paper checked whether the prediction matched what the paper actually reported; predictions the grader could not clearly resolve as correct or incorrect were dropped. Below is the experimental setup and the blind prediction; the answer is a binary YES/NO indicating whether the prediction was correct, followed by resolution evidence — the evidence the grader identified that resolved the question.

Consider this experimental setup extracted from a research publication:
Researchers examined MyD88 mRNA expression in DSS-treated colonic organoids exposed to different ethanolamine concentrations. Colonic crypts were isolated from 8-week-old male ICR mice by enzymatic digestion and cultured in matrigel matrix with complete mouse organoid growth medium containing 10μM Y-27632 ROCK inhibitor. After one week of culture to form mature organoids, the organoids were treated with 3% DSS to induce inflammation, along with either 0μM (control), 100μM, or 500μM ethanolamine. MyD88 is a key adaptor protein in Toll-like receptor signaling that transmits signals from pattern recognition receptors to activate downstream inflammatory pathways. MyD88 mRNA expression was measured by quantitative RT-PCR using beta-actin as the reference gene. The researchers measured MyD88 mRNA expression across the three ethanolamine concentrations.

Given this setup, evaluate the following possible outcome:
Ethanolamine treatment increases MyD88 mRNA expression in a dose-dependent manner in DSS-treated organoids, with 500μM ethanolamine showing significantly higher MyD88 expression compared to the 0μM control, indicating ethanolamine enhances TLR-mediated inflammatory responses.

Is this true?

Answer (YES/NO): NO